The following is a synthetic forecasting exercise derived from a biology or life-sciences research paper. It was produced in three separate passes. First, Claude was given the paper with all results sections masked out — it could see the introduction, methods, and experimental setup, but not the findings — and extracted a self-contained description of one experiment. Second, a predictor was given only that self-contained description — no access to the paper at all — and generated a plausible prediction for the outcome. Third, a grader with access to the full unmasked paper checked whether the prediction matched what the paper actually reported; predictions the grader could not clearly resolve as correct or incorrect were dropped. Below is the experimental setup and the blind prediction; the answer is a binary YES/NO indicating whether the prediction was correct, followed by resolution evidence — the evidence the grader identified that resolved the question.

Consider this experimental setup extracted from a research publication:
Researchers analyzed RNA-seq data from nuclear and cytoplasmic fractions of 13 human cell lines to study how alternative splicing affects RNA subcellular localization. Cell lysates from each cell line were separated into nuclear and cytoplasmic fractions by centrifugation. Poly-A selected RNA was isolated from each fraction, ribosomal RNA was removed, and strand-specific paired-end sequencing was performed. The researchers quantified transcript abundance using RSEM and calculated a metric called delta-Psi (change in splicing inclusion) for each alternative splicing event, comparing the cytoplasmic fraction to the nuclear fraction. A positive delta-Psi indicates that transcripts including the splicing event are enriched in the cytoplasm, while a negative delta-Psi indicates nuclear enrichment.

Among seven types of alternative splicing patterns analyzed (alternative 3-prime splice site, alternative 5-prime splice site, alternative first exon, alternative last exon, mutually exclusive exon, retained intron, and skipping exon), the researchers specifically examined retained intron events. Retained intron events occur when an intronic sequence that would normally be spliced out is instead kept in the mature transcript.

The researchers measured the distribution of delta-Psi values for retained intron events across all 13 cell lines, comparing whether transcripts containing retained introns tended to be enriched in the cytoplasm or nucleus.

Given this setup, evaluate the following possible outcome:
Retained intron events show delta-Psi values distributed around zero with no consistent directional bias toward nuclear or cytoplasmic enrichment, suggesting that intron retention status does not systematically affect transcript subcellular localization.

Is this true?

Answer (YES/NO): NO